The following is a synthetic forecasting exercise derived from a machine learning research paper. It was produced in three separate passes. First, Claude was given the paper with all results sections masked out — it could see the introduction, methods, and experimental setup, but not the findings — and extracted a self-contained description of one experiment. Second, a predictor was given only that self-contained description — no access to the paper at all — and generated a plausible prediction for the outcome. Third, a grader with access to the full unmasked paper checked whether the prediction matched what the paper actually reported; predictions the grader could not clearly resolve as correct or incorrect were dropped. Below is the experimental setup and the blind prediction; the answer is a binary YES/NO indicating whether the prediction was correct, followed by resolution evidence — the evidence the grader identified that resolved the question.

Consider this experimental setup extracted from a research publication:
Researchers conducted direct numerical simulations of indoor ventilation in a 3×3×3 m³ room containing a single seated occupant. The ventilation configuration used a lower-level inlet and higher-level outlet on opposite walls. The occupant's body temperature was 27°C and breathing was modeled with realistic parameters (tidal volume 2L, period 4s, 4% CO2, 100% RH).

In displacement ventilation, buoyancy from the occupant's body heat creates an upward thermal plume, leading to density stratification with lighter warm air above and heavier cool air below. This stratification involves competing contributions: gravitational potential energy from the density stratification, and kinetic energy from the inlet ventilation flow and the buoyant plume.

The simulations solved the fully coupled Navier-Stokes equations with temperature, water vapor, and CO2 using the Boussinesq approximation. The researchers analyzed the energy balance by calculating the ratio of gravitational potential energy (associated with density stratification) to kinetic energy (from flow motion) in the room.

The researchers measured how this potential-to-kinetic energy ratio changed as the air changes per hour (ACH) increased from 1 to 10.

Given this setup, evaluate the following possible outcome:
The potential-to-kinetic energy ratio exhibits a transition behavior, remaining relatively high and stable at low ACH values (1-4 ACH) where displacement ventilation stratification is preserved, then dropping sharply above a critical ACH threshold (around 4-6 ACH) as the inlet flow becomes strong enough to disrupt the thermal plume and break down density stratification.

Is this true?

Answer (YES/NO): YES